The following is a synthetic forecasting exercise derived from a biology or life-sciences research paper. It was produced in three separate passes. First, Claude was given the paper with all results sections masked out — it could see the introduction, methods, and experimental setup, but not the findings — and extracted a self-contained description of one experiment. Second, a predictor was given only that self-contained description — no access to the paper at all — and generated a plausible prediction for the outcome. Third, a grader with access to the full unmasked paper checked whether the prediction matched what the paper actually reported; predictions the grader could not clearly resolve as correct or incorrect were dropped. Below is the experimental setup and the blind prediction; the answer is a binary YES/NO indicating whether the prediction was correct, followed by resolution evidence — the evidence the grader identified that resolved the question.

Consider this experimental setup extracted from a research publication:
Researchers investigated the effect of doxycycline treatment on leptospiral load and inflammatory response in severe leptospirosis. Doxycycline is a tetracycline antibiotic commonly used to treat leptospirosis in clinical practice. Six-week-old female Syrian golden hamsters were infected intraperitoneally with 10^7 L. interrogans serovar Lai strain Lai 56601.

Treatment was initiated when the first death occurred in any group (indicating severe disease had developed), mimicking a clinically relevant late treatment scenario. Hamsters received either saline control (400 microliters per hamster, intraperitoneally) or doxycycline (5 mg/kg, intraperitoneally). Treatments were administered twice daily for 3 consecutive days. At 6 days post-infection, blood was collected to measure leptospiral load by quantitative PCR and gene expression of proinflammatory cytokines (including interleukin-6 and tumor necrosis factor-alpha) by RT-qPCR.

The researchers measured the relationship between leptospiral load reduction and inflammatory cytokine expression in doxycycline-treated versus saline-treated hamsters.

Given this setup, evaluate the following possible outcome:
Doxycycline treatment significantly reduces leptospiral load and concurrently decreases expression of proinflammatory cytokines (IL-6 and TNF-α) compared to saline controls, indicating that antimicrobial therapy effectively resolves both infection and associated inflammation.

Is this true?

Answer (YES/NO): NO